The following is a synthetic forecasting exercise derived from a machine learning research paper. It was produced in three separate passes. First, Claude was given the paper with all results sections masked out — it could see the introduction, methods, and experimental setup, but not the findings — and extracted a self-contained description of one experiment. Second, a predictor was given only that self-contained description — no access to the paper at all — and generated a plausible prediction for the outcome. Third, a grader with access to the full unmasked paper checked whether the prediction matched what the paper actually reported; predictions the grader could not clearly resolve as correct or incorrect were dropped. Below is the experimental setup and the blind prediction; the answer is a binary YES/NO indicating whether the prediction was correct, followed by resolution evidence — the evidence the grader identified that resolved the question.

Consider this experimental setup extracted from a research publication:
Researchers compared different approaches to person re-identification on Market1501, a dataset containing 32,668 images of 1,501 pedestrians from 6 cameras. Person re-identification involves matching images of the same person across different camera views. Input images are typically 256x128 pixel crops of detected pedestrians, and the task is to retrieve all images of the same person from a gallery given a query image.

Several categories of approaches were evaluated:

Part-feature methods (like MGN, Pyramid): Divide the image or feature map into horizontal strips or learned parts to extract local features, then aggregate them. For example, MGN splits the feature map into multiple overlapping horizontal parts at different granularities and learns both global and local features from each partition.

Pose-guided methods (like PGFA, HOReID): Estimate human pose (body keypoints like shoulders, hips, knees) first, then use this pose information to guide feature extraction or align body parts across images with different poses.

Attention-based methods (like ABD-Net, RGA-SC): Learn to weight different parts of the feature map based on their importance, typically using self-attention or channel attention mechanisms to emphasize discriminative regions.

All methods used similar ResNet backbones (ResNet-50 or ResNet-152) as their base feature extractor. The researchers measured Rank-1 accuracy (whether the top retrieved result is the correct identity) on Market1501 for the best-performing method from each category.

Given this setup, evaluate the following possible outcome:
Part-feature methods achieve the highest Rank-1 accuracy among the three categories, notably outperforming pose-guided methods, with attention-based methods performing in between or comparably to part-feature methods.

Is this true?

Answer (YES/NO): NO